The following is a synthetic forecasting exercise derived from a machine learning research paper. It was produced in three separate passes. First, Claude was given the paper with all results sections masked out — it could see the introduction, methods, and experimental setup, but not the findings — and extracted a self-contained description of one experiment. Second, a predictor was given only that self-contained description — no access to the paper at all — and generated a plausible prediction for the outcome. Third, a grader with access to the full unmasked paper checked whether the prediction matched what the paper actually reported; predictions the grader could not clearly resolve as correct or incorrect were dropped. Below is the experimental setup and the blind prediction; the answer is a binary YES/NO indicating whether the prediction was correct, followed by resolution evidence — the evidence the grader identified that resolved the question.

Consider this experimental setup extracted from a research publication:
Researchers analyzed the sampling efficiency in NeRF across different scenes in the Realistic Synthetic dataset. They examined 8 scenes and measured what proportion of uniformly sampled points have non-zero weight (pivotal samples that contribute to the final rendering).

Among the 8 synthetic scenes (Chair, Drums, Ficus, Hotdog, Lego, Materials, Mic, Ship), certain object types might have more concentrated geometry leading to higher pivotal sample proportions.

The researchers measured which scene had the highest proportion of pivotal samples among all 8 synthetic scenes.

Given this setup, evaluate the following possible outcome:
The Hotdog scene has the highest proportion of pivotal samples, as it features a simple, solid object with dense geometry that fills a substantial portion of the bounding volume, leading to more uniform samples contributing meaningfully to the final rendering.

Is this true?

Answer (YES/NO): NO